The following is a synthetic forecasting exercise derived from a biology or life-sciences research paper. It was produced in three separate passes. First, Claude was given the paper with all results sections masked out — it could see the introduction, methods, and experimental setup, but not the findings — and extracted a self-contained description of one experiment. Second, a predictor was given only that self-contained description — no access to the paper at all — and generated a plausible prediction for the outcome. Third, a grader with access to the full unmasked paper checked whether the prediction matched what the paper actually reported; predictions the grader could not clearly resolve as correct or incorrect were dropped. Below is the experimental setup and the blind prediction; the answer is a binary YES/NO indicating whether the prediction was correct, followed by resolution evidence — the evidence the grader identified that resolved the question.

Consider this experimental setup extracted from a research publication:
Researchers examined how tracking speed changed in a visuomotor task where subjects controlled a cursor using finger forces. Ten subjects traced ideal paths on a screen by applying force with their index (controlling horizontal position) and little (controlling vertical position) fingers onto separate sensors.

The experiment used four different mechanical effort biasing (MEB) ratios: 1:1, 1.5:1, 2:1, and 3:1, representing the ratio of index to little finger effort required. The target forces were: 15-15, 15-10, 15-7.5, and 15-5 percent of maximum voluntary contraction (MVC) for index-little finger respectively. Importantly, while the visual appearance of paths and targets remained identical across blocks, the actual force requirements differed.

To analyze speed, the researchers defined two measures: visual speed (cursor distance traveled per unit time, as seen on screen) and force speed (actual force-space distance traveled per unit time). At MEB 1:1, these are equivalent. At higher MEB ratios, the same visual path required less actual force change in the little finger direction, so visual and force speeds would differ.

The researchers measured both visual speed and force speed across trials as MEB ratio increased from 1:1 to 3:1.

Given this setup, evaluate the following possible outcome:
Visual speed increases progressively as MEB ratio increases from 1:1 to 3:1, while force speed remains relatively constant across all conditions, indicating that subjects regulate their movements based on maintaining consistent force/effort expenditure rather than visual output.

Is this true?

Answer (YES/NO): NO